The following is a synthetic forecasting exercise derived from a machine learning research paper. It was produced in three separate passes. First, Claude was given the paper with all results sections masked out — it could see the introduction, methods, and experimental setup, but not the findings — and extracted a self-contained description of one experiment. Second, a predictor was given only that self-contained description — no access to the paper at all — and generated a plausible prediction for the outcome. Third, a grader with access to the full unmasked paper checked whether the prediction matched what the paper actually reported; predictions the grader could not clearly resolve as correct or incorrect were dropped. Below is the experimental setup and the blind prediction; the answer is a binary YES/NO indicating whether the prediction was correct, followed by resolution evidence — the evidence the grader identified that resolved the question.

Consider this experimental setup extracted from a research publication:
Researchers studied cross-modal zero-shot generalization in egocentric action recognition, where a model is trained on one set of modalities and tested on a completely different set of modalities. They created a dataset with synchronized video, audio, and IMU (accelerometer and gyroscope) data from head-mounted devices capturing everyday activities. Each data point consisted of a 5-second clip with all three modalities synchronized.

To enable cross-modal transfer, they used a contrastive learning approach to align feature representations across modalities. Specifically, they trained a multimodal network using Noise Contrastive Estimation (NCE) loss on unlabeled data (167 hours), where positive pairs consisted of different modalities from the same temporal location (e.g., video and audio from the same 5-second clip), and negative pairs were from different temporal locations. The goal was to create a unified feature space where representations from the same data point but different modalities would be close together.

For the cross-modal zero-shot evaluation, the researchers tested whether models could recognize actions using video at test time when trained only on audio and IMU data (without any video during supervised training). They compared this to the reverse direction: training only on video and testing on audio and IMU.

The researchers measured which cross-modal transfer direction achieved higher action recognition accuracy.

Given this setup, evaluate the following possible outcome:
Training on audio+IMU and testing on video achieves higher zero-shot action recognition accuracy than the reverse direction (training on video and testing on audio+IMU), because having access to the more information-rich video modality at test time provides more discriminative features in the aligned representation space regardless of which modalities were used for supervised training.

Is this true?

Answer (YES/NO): NO